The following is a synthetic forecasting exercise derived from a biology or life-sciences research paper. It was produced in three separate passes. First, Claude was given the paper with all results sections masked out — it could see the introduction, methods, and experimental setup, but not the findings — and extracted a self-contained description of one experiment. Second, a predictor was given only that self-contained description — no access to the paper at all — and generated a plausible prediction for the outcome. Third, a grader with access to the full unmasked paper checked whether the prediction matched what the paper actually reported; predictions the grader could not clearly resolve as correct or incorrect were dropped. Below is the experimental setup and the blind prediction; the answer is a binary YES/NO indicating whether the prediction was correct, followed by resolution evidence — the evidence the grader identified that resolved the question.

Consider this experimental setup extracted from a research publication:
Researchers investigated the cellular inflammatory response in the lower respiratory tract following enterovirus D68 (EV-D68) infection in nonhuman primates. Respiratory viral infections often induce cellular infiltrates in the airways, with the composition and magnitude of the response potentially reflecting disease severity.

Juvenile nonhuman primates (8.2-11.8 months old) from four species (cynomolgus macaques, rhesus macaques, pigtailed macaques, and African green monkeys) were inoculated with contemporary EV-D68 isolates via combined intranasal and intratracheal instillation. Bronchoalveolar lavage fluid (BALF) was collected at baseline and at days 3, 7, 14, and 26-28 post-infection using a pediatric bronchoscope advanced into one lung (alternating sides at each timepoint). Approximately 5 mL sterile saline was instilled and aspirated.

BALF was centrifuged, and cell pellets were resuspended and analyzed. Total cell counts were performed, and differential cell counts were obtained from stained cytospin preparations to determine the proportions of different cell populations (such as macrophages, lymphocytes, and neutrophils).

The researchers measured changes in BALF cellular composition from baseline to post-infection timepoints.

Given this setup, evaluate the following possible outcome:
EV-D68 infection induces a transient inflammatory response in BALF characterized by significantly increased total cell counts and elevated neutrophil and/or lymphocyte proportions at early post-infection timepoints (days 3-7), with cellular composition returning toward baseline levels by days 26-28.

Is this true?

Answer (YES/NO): NO